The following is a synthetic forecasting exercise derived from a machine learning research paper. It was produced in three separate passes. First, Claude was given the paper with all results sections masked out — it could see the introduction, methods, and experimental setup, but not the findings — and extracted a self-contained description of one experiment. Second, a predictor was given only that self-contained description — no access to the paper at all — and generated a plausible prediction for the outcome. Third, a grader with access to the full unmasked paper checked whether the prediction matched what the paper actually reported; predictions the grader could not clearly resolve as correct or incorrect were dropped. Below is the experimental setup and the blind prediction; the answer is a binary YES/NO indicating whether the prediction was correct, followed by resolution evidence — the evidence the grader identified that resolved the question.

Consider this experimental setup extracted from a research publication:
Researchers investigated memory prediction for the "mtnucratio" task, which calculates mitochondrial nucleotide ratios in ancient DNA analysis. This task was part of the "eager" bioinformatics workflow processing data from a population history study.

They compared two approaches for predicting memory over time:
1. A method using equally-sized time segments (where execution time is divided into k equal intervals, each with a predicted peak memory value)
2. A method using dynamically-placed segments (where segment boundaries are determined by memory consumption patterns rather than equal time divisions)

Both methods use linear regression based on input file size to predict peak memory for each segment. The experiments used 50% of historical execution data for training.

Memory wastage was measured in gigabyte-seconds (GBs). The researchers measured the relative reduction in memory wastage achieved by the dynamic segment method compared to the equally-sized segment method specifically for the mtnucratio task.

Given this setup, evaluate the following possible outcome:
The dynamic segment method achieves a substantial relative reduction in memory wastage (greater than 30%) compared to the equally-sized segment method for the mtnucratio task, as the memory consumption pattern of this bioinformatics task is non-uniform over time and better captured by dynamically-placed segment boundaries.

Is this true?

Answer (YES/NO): YES